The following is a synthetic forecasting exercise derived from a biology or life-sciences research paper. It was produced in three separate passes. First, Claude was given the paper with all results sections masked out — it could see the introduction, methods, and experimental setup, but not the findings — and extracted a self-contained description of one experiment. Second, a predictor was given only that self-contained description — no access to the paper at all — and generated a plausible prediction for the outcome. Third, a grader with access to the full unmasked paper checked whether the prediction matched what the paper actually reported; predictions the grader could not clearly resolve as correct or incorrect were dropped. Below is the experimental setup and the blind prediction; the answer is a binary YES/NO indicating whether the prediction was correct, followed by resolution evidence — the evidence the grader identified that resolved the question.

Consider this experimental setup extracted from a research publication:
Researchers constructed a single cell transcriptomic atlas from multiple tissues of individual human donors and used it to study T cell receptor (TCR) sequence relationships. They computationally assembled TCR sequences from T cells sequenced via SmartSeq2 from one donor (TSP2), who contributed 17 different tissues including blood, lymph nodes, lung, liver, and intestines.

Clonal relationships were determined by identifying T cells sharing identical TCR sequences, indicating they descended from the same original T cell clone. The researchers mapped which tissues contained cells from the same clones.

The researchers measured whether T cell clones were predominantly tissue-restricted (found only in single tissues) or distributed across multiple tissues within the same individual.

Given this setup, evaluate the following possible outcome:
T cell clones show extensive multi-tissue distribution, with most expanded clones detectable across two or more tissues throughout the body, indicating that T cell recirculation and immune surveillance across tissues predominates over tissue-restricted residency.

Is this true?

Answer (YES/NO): YES